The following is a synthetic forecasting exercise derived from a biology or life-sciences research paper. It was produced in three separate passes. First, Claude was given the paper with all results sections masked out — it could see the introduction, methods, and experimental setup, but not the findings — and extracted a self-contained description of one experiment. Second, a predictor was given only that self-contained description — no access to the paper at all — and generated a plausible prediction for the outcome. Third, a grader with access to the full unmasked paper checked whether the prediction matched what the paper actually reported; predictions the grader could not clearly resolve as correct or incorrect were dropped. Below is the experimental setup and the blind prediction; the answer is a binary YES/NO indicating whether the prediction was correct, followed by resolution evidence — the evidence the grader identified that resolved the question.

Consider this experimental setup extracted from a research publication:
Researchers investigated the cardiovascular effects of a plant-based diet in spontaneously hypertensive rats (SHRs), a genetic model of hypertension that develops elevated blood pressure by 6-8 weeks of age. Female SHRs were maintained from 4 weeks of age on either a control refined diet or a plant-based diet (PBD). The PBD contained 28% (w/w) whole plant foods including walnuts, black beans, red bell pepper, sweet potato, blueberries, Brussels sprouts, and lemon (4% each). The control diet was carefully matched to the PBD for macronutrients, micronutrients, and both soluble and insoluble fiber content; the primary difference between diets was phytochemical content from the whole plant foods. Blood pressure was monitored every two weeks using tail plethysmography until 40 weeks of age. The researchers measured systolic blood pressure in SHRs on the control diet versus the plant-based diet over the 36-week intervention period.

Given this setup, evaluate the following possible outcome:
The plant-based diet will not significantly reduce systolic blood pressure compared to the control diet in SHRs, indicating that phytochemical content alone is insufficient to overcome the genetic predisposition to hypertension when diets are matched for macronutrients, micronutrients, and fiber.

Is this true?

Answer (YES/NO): YES